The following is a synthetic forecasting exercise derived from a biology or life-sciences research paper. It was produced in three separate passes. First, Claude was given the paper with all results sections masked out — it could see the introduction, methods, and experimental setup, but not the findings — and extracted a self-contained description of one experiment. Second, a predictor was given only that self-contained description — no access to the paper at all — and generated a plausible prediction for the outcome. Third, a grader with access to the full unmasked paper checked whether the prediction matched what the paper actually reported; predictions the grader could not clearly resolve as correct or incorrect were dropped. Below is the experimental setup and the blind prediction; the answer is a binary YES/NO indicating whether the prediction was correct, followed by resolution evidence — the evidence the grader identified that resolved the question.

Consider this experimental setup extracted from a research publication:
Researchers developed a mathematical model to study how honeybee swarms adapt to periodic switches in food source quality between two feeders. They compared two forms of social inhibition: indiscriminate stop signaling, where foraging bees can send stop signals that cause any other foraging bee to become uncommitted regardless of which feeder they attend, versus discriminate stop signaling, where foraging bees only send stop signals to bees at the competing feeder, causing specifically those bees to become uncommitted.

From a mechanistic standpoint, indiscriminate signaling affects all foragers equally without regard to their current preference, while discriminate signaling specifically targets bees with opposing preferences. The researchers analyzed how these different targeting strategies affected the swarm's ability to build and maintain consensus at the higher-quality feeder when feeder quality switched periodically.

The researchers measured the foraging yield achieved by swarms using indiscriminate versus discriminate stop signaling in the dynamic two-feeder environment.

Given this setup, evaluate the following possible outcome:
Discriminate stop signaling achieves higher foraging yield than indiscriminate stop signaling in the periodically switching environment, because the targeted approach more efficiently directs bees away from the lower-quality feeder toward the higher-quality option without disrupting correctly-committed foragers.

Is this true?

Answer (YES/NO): YES